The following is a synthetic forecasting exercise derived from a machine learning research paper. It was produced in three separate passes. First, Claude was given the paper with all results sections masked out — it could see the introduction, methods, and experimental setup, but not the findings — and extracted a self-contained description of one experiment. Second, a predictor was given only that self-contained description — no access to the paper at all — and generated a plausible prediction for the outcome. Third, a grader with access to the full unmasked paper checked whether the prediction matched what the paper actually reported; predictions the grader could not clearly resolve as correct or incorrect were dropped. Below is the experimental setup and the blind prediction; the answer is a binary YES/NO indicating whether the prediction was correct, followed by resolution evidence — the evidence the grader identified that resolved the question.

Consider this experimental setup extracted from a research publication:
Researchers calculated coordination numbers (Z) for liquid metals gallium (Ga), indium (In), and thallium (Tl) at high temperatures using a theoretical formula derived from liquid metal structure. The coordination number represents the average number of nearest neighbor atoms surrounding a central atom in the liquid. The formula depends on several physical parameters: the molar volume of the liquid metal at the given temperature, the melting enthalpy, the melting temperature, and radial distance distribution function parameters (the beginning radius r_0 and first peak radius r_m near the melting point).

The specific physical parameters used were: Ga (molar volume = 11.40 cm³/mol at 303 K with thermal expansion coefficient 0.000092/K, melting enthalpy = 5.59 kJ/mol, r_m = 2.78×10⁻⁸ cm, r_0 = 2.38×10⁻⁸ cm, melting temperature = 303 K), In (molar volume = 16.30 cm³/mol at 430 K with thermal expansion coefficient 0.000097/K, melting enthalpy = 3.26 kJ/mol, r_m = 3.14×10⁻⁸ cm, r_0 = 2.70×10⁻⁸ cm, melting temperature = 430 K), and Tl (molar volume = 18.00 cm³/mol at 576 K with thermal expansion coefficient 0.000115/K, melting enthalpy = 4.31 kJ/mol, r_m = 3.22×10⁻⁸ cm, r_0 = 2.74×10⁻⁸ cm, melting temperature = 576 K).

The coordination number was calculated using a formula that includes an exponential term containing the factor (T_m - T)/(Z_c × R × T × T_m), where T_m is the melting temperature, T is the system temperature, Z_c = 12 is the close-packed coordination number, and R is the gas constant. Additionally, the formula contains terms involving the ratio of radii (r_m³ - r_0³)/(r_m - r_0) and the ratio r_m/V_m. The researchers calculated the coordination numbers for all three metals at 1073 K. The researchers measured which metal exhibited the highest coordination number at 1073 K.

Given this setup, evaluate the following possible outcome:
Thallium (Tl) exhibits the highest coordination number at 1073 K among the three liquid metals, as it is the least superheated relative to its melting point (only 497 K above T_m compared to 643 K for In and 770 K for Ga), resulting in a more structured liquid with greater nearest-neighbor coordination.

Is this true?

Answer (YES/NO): NO